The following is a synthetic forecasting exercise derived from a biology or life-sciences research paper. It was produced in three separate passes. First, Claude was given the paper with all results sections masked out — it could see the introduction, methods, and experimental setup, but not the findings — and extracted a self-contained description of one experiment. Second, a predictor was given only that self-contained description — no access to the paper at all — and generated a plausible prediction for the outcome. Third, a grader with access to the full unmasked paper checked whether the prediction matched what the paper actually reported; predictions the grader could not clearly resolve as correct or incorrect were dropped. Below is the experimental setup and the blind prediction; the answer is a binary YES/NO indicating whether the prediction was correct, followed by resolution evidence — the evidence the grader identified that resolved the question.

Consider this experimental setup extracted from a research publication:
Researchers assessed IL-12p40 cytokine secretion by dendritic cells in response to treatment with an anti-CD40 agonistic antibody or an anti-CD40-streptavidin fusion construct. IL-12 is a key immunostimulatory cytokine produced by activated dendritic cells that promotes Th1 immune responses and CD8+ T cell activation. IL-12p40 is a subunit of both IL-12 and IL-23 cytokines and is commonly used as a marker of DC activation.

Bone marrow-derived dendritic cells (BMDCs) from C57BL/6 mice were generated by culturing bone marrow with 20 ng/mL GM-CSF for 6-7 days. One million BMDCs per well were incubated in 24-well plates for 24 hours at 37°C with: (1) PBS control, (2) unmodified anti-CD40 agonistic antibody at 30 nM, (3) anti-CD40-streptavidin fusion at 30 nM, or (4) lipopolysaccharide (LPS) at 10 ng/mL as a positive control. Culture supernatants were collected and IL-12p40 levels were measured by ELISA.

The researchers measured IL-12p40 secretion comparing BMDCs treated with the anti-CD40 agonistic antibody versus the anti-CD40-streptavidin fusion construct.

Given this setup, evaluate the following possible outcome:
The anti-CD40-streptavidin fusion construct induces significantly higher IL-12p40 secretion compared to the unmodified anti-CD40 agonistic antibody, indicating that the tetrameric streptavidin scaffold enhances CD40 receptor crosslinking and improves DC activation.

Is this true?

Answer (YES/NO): NO